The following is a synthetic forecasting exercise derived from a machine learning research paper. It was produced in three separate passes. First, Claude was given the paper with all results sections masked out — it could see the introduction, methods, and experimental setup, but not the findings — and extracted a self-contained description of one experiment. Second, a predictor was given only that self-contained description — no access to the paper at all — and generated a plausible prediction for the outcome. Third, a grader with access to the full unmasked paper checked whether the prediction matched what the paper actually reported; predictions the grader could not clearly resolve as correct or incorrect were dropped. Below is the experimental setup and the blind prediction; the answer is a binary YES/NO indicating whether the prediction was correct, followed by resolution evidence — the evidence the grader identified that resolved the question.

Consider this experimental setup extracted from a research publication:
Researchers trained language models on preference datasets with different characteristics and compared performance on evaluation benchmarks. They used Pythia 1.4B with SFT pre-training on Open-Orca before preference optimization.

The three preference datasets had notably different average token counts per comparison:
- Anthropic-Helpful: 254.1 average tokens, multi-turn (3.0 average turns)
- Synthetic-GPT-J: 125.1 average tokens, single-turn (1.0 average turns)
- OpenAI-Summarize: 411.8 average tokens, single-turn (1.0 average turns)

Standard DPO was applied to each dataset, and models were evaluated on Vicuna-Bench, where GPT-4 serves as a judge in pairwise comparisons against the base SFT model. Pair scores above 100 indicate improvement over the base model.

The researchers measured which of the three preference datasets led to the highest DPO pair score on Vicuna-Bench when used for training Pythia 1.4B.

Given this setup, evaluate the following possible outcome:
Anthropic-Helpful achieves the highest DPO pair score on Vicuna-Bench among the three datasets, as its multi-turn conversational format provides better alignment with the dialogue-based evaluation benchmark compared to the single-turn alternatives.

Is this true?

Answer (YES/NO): NO